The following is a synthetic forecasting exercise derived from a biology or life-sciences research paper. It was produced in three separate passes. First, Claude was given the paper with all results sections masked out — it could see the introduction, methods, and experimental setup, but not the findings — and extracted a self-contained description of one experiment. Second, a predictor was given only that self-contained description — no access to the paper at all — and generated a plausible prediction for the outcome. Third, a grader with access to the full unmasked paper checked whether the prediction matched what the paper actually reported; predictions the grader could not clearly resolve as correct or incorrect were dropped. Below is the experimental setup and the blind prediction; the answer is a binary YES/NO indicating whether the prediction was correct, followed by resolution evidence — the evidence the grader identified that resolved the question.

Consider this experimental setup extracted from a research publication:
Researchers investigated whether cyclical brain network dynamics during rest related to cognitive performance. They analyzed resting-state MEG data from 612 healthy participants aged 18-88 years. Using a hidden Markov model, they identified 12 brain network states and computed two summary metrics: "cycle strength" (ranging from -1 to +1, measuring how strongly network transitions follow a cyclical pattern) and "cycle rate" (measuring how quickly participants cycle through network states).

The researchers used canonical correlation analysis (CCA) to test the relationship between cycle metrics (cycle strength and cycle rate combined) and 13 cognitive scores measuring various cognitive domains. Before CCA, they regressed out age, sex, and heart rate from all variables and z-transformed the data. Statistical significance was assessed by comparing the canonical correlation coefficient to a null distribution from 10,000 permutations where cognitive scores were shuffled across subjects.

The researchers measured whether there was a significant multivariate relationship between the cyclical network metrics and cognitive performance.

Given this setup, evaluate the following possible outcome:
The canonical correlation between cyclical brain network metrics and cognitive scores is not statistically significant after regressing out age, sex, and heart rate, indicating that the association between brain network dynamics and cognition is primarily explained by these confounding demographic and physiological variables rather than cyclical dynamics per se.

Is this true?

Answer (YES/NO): NO